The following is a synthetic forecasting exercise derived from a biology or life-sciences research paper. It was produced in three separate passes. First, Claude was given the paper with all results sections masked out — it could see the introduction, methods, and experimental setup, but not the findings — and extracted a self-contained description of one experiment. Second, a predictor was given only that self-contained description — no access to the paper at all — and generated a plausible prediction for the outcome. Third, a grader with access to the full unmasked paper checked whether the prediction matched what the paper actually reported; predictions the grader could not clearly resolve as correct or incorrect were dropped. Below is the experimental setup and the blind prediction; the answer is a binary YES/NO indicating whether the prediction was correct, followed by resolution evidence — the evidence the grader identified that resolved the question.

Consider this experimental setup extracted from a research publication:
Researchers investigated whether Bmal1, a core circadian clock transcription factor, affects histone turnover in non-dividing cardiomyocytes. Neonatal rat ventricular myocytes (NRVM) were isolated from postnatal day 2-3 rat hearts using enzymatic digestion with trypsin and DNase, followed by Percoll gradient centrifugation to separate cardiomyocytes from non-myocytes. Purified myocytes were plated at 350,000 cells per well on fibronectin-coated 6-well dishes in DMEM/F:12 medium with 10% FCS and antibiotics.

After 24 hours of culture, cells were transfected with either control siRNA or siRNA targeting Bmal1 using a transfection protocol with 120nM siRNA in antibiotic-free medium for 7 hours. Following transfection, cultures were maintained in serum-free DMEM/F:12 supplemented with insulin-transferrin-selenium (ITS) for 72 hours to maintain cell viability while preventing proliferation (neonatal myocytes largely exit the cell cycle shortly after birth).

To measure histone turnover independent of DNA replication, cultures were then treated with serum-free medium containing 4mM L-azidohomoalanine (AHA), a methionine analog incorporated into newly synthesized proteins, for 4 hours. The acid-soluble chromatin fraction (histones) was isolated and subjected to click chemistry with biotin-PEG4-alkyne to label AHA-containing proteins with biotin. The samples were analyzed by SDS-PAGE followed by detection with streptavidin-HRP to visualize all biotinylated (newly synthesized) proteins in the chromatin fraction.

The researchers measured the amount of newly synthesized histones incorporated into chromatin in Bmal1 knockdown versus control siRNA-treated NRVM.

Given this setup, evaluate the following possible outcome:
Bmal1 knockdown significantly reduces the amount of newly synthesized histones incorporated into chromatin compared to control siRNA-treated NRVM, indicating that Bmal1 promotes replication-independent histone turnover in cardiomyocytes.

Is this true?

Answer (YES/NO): YES